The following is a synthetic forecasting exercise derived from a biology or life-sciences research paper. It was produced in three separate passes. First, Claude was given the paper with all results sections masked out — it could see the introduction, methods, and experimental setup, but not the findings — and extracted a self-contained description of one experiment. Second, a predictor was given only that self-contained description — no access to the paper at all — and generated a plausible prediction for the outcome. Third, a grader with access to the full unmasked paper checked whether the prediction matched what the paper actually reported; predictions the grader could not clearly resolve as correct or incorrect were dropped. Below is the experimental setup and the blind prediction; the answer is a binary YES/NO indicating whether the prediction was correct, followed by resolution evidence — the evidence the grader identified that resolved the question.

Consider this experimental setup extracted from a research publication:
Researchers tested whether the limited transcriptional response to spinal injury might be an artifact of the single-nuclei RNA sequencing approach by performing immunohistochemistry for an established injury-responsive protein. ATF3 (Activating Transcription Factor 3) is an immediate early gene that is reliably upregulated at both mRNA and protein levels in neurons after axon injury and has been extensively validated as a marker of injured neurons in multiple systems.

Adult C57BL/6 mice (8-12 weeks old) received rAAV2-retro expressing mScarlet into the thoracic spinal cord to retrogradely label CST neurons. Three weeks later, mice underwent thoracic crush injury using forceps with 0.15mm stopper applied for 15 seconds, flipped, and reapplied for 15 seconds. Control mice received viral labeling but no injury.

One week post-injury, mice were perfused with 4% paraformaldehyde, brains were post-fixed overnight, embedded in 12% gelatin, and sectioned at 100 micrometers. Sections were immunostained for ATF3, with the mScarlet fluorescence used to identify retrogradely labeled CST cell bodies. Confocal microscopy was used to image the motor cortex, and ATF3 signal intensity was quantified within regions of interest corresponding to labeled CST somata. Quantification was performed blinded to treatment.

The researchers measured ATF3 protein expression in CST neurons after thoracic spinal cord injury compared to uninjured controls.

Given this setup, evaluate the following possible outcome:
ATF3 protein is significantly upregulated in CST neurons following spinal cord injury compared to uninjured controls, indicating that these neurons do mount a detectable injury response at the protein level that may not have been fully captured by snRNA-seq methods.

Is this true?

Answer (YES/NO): NO